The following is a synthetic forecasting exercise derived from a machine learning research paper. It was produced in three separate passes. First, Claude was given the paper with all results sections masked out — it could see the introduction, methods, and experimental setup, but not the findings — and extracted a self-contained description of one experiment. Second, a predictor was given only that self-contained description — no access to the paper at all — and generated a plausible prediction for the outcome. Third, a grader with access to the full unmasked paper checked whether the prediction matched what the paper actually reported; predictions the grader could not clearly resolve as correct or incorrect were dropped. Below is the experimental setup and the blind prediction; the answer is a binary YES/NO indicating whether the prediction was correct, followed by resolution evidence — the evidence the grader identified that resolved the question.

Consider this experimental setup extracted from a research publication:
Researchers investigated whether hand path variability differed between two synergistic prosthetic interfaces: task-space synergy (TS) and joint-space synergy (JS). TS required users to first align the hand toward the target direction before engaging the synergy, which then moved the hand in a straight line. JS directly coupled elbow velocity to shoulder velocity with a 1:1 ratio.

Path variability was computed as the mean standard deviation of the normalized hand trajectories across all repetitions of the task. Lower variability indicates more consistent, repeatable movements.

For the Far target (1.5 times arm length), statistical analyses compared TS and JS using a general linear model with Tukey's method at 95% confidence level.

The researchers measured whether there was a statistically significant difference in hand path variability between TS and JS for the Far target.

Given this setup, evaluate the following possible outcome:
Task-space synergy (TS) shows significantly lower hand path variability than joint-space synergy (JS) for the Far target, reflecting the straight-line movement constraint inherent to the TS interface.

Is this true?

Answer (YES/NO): NO